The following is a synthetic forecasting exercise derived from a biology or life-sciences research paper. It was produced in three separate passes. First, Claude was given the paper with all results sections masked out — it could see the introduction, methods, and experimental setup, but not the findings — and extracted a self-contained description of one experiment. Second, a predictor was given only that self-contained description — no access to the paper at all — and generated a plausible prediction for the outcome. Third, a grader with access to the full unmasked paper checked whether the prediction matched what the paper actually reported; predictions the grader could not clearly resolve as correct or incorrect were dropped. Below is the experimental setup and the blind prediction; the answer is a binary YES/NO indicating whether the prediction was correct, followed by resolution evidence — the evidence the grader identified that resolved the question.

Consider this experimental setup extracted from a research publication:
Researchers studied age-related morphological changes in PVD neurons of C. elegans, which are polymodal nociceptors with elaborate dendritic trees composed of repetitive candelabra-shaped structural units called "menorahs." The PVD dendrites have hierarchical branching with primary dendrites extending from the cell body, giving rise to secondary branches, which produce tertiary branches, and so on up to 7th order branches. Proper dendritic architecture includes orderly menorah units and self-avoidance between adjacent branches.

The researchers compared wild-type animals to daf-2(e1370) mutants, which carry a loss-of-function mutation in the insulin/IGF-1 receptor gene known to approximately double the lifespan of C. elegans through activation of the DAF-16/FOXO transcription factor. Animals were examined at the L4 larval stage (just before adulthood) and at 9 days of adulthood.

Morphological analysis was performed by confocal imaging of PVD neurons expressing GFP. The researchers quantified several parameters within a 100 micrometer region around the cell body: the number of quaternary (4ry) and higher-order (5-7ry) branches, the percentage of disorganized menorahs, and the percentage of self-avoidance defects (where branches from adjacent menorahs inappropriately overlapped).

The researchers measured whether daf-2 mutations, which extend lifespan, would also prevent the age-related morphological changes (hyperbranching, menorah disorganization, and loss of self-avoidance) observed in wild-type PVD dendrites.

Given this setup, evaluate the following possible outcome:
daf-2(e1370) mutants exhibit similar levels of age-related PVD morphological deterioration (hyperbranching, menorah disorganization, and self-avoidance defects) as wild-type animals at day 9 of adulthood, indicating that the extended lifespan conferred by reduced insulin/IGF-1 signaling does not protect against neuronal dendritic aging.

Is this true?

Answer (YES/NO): YES